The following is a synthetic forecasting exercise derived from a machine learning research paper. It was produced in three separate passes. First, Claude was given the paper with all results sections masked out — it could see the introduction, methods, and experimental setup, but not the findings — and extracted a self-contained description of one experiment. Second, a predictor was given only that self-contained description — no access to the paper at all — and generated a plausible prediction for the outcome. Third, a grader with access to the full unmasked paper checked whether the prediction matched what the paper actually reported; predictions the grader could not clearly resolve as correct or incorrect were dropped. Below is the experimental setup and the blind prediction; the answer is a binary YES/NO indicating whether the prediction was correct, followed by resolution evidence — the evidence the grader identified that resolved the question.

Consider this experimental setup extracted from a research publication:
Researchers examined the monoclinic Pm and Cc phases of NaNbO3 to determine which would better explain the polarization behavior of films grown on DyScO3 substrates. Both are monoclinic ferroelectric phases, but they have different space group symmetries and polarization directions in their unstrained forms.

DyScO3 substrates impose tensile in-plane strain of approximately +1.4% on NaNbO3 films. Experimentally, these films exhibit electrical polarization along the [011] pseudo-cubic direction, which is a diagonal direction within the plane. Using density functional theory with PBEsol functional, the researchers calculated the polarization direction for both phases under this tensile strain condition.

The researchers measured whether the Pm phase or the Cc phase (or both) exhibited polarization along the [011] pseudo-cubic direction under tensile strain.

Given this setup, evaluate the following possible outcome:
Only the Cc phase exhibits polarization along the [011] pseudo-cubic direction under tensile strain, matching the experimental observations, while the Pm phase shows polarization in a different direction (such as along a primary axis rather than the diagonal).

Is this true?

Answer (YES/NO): NO